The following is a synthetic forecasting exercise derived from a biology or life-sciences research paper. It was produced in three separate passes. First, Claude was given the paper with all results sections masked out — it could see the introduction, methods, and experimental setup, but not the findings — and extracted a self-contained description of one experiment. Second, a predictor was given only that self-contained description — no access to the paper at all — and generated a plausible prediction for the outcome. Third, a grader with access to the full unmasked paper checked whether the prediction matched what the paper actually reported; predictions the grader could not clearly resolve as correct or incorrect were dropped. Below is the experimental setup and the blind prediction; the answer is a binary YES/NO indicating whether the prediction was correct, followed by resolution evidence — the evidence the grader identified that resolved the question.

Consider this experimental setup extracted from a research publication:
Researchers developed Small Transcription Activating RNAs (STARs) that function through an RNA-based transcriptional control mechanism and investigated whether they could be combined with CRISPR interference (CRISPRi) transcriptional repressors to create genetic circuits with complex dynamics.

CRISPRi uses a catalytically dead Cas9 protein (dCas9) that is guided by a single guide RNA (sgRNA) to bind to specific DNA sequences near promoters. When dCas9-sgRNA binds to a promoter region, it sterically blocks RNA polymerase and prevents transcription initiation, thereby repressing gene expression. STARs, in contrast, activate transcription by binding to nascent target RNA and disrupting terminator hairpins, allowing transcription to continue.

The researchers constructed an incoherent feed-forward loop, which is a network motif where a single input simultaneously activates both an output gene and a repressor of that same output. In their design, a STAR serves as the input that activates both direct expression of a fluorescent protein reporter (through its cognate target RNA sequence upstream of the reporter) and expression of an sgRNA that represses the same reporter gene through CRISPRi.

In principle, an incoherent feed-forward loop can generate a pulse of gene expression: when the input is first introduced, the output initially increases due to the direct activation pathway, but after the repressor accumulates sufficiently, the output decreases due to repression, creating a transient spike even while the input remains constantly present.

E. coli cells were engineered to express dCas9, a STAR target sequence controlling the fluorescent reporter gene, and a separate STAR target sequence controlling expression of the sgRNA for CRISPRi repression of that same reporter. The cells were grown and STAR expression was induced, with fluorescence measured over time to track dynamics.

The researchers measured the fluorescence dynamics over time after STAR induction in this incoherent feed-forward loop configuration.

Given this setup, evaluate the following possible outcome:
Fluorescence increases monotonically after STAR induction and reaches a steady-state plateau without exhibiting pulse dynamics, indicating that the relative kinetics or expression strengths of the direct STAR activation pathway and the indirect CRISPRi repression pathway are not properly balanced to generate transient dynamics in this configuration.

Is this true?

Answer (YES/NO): NO